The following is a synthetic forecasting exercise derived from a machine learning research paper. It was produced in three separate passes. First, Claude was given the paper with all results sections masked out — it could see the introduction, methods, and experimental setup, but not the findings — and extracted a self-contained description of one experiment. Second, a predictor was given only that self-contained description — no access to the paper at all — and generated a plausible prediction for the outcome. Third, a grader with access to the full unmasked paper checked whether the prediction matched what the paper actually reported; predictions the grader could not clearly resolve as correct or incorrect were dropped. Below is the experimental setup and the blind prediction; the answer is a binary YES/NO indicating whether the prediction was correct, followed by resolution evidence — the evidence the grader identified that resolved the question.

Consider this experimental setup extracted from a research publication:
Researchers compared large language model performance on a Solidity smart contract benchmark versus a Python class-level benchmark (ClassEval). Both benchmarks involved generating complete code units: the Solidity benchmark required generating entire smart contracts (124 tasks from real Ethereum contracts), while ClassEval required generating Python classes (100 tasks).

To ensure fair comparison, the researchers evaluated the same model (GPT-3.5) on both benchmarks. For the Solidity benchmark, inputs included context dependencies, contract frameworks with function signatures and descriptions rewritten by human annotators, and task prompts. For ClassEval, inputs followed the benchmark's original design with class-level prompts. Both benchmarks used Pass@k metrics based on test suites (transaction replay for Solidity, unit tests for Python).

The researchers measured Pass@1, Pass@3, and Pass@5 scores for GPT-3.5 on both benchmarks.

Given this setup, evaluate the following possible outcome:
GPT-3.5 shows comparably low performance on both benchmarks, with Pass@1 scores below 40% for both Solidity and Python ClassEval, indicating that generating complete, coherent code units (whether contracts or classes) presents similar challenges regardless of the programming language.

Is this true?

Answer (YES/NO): NO